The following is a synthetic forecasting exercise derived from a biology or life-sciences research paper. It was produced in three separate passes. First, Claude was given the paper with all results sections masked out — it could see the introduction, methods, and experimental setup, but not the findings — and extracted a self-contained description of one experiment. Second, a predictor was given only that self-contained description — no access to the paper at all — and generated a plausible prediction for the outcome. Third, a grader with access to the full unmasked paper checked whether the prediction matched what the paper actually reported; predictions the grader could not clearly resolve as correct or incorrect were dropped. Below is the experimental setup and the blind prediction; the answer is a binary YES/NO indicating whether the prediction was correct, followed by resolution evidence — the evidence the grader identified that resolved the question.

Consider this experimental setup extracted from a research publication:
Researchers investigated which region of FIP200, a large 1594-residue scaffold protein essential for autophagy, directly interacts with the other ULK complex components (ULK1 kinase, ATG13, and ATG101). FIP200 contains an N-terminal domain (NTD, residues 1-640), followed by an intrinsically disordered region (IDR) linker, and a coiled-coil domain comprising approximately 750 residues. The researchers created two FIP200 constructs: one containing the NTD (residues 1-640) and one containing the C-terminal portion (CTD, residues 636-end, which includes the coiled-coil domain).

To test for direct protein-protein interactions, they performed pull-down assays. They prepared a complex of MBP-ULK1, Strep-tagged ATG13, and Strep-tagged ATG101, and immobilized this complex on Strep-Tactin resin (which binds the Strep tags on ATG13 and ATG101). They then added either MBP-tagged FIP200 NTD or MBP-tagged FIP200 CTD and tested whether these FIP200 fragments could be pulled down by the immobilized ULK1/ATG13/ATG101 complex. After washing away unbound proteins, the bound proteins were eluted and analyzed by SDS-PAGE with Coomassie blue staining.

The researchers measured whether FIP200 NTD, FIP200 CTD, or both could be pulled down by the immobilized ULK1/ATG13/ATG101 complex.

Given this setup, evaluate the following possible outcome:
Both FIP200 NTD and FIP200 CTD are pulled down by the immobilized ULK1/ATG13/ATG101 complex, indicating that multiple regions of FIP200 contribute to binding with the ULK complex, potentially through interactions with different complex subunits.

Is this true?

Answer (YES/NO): NO